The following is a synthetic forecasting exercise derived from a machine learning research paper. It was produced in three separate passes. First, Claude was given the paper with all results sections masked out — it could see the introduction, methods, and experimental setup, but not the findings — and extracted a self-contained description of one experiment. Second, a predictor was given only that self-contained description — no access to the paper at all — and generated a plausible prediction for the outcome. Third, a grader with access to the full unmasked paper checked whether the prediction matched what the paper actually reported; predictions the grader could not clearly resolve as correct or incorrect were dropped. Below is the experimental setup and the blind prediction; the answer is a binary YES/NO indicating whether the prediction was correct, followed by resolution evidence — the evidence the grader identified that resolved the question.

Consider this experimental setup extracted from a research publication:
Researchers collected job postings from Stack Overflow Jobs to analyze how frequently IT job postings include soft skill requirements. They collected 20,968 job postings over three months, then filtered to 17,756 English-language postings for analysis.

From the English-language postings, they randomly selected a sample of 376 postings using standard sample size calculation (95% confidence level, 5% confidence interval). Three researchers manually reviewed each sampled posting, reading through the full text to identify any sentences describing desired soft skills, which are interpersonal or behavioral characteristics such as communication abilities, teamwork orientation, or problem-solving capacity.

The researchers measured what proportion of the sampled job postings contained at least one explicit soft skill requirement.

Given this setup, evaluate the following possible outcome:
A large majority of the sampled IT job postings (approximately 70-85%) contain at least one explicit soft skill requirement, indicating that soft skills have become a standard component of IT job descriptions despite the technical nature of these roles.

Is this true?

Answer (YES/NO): YES